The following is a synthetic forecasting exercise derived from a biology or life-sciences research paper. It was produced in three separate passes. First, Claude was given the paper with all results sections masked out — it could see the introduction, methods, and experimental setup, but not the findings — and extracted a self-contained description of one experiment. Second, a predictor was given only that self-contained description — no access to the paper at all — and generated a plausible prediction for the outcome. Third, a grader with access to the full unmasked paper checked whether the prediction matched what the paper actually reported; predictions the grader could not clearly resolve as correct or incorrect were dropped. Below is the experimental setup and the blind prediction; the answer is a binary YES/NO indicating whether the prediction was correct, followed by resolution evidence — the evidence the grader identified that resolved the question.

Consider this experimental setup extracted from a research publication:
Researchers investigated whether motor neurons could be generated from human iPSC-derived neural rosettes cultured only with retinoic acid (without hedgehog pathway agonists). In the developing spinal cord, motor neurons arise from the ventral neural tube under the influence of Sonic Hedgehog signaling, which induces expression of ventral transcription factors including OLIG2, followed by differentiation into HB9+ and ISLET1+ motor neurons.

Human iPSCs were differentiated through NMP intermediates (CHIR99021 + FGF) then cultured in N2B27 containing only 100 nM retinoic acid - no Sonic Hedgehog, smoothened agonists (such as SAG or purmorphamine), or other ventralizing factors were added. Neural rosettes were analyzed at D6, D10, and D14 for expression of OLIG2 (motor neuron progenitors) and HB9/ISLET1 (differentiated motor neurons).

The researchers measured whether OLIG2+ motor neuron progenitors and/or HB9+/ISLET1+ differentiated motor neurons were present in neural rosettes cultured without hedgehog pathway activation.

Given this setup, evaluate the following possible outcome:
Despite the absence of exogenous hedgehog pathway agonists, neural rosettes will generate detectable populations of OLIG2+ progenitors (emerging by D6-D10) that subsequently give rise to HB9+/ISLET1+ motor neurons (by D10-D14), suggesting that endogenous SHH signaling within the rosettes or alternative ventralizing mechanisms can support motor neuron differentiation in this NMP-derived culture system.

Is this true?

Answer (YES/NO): NO